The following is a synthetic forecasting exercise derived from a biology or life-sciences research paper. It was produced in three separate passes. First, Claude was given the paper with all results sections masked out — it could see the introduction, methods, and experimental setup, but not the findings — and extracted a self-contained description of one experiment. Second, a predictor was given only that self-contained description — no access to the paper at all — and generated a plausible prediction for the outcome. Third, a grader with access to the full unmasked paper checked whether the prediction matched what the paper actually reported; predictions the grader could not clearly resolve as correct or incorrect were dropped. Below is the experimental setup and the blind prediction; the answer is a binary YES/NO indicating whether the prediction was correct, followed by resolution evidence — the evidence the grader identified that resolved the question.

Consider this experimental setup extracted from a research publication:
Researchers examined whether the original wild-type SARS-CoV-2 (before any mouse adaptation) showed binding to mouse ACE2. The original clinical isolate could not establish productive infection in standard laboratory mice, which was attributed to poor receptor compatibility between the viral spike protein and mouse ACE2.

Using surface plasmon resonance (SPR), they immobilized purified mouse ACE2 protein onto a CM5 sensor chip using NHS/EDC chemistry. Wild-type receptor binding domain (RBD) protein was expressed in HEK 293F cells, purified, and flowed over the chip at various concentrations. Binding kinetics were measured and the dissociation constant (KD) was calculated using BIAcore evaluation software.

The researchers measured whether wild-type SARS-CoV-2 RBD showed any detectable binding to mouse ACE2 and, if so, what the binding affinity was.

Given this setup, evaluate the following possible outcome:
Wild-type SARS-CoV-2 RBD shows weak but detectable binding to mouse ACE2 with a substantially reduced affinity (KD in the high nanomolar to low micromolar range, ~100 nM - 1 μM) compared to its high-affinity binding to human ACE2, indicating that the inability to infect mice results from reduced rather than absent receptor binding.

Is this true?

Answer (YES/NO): NO